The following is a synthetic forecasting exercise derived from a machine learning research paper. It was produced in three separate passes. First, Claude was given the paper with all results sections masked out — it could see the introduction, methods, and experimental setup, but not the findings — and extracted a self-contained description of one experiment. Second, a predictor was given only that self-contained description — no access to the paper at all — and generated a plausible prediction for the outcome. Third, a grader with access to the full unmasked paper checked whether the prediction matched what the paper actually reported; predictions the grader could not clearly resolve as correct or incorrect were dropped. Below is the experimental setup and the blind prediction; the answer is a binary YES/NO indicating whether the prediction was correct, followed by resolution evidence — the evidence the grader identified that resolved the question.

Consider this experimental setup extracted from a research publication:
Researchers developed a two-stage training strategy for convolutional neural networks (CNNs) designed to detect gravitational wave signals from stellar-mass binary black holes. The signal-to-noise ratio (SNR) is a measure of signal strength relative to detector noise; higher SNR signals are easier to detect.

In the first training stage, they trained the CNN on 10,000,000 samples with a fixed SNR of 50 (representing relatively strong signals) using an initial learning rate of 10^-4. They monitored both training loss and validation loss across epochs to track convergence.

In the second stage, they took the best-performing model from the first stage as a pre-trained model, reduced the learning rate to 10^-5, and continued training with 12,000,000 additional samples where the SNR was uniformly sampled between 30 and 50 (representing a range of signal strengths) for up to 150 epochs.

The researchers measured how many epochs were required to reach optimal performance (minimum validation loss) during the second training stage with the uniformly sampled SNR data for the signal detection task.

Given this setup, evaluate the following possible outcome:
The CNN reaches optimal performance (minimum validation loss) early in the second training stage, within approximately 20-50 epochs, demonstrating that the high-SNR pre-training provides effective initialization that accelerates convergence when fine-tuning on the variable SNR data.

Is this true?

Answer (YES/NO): NO